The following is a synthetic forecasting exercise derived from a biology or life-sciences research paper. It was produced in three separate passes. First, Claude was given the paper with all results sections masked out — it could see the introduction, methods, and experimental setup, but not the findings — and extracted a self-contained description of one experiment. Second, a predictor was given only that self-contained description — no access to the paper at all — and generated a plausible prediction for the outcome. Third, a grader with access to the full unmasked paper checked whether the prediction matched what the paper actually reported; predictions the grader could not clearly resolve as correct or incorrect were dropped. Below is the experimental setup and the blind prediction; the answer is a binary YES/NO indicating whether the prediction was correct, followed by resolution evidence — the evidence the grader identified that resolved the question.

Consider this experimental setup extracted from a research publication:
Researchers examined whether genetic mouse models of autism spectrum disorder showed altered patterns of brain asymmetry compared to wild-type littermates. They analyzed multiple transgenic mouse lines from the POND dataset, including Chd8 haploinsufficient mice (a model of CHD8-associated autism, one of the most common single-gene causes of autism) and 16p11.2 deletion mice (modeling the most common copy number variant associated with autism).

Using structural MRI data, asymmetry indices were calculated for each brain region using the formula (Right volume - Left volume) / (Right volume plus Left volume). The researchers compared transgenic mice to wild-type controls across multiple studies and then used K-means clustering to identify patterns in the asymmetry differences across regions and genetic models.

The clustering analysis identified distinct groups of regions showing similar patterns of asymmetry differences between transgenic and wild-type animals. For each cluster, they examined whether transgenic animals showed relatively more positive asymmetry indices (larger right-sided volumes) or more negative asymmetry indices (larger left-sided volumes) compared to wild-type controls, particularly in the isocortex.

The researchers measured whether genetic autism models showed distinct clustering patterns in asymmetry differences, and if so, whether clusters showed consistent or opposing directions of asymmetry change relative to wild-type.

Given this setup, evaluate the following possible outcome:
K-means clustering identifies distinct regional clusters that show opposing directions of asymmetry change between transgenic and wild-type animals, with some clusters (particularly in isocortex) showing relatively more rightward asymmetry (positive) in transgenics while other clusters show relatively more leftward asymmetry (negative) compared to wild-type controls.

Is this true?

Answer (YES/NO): YES